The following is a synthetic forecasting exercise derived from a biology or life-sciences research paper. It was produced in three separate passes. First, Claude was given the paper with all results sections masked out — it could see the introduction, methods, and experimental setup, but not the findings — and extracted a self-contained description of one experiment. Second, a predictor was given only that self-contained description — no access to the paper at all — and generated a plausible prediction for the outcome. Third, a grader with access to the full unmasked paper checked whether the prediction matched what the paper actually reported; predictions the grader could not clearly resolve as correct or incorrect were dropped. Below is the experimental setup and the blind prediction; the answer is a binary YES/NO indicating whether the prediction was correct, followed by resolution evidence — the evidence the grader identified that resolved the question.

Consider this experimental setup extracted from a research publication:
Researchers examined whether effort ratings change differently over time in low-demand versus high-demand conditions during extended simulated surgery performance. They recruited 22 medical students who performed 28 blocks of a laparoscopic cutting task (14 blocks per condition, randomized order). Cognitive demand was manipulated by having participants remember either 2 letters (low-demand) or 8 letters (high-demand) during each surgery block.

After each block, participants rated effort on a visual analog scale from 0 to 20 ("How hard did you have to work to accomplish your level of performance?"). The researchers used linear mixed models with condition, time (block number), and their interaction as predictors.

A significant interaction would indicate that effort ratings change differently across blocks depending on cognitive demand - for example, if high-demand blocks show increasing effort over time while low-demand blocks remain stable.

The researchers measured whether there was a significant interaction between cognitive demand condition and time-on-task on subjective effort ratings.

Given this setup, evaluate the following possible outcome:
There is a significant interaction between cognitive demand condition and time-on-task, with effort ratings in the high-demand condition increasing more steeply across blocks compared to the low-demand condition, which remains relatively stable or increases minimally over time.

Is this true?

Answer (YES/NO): NO